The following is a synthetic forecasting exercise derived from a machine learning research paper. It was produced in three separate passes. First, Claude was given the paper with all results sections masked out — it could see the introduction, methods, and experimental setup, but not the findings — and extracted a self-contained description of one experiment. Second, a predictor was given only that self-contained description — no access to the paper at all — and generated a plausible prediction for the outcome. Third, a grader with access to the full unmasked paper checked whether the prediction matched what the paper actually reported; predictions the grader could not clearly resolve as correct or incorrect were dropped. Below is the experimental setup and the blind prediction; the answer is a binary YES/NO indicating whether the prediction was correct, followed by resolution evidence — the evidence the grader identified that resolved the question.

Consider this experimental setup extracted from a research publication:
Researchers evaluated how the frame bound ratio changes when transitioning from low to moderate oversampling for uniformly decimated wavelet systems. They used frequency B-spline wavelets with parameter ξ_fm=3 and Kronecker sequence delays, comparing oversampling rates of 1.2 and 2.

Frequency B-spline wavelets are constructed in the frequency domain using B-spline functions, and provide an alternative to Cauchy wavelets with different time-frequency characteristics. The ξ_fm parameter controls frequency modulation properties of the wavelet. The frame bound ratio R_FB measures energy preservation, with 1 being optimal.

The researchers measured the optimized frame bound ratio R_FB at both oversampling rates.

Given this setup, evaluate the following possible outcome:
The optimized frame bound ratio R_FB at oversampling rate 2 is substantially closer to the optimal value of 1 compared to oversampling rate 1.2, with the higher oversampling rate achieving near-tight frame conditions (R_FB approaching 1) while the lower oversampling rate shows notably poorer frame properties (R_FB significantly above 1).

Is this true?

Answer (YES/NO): NO